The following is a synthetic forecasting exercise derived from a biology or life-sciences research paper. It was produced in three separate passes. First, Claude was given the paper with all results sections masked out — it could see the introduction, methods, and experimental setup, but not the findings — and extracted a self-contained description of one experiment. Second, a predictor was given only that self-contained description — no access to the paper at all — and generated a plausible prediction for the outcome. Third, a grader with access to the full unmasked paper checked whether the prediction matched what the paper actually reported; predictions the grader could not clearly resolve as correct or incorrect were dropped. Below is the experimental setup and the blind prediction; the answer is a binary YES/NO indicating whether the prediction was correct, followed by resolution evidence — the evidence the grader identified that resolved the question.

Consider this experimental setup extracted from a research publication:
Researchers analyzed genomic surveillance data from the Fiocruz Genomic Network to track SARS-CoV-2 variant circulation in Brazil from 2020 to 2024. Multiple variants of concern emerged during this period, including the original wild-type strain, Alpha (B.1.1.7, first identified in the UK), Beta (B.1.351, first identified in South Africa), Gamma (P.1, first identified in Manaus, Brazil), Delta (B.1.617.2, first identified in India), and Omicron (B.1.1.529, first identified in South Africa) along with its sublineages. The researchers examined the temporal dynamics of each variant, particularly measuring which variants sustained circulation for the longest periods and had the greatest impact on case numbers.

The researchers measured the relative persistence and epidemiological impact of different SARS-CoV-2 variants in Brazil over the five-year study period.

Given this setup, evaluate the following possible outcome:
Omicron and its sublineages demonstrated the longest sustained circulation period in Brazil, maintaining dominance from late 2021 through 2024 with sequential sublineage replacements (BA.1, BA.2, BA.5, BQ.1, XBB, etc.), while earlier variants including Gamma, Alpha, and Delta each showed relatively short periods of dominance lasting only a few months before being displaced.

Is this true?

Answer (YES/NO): NO